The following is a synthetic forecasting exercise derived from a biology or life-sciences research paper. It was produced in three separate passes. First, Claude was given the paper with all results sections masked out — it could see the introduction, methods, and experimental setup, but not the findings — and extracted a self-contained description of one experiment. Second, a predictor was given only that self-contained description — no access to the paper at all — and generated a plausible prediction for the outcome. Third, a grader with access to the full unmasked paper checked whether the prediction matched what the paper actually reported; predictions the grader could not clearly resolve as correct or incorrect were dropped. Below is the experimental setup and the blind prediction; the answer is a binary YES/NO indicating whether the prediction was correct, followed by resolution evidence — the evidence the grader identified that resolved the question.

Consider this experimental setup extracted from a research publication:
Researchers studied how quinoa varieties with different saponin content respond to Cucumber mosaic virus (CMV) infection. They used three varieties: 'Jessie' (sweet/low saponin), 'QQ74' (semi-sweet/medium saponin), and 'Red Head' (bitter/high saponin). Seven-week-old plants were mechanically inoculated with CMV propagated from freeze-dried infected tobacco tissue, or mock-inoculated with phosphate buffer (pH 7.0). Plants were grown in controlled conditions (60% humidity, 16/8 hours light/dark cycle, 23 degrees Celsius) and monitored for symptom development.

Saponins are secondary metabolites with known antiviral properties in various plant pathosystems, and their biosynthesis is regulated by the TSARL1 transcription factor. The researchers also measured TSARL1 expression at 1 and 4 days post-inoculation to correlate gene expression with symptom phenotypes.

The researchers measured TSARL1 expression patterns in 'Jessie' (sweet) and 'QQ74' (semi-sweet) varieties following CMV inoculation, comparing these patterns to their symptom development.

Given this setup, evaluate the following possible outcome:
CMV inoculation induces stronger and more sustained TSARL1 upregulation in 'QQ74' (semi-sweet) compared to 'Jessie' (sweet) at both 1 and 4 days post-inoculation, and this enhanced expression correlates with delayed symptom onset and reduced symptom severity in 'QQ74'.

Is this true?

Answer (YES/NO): NO